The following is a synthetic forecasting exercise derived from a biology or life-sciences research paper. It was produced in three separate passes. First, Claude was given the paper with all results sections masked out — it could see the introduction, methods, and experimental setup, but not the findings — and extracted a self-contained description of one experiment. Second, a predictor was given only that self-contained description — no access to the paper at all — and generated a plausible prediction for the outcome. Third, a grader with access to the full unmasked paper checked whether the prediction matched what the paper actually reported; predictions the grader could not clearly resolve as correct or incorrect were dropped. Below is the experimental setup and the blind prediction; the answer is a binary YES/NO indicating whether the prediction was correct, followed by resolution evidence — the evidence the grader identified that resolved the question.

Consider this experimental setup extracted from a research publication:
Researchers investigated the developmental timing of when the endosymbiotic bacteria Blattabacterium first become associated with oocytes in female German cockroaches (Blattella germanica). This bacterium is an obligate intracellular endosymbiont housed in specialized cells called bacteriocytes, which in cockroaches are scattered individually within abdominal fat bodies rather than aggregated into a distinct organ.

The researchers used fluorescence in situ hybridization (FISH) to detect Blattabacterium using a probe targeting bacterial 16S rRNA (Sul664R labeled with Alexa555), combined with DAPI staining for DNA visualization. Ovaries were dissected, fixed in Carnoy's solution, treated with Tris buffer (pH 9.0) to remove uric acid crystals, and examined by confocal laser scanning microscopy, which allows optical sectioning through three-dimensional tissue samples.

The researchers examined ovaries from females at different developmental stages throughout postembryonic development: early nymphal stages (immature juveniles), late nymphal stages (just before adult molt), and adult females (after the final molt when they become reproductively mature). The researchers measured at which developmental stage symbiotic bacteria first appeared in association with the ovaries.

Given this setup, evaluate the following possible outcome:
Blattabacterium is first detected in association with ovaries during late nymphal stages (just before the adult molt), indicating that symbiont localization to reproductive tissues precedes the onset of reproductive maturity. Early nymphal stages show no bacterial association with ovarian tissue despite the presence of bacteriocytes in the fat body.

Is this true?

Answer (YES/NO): NO